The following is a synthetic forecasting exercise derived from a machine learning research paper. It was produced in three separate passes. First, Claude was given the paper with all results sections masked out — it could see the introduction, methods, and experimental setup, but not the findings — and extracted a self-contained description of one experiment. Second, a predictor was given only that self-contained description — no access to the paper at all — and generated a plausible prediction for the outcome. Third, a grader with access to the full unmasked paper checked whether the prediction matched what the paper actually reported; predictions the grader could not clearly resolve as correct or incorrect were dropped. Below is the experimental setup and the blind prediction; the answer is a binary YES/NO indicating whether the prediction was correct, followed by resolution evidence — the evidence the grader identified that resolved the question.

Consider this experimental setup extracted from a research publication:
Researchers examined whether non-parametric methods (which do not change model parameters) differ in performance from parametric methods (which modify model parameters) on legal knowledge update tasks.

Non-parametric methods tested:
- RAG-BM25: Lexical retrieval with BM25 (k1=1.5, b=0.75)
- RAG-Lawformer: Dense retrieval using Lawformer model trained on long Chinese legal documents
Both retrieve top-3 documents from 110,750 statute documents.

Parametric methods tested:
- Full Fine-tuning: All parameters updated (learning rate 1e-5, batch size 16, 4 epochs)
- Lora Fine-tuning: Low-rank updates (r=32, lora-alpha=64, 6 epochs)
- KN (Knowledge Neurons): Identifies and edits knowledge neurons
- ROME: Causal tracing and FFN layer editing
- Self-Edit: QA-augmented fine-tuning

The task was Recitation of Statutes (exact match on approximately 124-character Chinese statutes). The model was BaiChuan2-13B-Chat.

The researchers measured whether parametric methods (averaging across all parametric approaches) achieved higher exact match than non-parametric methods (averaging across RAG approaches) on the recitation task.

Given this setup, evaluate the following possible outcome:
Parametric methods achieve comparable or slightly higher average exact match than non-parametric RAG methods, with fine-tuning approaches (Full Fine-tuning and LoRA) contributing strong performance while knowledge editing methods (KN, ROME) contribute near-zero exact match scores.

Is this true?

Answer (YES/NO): NO